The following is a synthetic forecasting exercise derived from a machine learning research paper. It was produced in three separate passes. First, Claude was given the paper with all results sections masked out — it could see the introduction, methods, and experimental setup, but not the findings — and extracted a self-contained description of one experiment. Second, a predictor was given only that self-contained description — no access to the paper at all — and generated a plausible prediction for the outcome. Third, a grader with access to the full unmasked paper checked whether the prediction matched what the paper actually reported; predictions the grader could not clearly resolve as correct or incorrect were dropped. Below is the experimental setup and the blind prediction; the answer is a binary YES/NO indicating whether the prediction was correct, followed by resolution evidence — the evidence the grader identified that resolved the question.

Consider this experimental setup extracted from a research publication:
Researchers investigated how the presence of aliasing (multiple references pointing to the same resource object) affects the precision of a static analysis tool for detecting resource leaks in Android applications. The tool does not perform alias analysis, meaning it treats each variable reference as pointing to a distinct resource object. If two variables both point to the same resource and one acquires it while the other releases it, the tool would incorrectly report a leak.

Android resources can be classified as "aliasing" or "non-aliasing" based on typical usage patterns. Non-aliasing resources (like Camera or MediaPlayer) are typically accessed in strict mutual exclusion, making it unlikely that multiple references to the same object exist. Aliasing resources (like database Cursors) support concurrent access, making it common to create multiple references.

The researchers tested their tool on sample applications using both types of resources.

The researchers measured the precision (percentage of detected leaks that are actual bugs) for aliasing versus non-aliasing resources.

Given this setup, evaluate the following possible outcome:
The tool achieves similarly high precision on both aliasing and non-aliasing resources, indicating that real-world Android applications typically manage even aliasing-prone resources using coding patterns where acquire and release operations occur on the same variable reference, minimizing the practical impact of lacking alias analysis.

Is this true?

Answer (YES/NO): NO